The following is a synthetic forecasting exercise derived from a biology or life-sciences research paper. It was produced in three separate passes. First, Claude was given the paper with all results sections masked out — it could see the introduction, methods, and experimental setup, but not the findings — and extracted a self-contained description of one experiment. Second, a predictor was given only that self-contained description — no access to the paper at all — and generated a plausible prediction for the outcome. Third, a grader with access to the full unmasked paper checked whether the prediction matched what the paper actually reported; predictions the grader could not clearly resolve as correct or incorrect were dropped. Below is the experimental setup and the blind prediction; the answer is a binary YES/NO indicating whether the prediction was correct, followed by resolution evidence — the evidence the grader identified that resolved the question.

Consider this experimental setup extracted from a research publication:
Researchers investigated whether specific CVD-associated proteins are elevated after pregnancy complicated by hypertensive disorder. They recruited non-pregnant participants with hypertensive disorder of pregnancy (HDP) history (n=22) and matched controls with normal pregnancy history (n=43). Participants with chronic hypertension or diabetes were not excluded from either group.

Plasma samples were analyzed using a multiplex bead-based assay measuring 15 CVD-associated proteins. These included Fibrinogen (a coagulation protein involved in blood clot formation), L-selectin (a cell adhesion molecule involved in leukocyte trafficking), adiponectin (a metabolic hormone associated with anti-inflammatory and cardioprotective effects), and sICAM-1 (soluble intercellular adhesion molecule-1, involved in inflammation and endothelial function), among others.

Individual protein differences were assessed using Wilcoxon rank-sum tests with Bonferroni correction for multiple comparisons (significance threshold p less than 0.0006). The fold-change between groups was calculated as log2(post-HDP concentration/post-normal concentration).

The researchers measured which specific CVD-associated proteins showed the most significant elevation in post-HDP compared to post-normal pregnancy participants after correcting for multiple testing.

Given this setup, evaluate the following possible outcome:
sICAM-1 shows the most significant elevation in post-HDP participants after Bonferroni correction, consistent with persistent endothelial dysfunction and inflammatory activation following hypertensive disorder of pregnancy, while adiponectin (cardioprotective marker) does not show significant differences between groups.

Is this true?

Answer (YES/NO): NO